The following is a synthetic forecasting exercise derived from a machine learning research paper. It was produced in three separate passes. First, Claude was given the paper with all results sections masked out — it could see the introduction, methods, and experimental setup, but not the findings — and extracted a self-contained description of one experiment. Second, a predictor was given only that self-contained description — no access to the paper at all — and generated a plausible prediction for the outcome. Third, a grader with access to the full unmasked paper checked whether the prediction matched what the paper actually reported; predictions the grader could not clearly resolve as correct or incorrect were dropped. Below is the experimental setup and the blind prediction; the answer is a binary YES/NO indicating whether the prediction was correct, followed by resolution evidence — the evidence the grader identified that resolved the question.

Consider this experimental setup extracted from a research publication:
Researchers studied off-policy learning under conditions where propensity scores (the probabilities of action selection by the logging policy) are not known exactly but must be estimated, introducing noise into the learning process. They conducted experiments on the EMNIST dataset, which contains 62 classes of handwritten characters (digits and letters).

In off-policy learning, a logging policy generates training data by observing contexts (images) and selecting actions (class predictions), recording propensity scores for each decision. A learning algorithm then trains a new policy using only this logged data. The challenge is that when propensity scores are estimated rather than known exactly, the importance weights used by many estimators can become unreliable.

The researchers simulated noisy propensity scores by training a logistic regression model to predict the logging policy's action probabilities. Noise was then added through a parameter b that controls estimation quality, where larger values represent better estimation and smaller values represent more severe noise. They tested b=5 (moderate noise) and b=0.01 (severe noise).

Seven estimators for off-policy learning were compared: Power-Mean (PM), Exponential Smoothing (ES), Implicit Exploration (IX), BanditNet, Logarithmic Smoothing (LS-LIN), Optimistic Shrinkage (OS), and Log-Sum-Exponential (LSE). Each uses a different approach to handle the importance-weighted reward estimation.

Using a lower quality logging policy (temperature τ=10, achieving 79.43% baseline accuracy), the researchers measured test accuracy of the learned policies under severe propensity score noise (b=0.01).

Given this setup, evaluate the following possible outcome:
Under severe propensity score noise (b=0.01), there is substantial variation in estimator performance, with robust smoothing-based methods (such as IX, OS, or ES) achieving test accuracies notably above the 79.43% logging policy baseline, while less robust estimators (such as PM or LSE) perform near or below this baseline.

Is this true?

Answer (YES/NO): NO